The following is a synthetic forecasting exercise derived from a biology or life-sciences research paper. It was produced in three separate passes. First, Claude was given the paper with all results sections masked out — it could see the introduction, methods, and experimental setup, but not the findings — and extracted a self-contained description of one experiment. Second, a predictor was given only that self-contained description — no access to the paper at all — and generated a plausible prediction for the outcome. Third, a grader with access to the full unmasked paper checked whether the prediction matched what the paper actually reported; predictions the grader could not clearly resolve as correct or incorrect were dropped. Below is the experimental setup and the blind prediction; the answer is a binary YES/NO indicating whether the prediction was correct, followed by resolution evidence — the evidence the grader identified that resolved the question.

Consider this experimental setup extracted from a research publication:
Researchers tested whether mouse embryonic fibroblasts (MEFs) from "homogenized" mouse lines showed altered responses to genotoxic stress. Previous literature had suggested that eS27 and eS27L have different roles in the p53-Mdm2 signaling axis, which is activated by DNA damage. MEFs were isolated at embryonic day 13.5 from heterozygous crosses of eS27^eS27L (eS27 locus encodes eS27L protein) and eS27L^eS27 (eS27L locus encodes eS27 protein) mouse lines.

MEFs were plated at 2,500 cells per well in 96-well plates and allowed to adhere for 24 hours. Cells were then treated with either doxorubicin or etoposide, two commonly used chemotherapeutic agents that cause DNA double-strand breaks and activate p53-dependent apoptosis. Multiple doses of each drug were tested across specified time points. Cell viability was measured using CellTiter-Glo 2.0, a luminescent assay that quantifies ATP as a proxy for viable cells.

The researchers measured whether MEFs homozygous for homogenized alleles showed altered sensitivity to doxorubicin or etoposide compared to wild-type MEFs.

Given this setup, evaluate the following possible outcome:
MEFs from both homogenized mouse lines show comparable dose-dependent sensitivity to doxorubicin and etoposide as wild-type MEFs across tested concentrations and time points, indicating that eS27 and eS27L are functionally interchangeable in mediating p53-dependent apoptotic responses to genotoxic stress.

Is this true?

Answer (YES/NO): YES